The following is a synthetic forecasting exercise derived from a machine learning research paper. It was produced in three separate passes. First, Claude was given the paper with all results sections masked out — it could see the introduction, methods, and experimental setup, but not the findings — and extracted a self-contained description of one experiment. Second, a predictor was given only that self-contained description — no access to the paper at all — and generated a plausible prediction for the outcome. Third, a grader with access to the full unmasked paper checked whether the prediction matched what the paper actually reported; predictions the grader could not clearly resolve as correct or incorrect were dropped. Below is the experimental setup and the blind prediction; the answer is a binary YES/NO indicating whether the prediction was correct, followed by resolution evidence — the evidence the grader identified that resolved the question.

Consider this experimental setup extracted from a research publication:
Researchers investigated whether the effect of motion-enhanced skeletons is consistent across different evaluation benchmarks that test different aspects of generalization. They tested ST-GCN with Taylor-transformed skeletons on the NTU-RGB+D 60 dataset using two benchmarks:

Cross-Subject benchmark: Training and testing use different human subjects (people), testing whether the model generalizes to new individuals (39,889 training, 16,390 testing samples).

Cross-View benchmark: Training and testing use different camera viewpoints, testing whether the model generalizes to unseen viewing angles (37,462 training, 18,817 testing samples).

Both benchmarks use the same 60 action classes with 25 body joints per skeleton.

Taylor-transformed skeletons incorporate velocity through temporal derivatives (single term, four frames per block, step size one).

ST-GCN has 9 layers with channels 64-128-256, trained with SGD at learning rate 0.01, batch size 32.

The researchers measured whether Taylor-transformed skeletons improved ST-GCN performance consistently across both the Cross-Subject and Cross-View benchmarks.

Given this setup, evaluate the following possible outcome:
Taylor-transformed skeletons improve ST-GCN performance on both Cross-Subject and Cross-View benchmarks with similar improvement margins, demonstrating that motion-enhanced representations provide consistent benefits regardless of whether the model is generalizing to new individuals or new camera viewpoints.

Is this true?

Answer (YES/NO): NO